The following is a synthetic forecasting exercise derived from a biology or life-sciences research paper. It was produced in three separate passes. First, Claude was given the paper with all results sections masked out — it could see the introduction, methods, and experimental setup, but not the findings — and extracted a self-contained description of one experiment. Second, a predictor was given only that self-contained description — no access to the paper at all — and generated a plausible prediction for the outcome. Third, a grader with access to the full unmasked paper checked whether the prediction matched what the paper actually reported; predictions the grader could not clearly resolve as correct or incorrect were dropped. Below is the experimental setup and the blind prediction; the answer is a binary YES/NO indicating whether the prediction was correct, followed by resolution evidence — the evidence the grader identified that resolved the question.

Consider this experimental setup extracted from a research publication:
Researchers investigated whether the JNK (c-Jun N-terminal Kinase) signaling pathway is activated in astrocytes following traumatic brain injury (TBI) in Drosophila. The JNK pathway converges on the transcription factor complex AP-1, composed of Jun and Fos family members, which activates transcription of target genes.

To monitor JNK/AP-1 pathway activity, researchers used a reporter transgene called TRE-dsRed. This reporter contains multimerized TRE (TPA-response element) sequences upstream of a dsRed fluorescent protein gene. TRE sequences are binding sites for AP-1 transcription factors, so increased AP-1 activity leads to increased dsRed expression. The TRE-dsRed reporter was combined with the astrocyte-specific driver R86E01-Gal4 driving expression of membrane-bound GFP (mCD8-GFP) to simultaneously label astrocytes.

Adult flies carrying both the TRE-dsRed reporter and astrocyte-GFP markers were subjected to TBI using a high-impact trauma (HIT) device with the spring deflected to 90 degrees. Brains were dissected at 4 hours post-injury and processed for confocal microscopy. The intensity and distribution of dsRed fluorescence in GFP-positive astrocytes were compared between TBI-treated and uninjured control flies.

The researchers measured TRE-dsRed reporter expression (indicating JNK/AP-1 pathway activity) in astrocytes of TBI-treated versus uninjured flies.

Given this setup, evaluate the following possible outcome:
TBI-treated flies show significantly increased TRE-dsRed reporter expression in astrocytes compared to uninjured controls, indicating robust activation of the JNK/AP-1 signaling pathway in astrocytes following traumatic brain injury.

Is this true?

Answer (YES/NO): YES